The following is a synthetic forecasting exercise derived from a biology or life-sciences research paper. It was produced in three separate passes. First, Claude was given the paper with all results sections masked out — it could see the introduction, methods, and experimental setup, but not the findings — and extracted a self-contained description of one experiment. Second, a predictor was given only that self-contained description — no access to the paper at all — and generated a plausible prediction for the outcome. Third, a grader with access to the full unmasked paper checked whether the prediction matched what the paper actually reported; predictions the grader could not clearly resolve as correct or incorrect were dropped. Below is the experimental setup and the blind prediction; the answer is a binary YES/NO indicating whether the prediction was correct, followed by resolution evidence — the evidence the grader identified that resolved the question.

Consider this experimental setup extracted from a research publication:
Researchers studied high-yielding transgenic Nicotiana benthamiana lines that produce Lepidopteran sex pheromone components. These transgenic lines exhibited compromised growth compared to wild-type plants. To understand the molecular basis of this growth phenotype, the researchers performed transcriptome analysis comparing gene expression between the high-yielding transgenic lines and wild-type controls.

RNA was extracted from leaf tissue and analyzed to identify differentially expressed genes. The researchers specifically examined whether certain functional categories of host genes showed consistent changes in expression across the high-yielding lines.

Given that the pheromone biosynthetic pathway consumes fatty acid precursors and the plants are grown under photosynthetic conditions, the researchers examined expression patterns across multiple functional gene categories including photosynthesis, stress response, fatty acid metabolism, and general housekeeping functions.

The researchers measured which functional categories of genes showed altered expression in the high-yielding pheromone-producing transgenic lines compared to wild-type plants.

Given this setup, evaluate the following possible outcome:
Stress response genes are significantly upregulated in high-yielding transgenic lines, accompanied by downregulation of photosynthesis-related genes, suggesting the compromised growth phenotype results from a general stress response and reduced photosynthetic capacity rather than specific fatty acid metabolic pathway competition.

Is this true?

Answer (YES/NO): YES